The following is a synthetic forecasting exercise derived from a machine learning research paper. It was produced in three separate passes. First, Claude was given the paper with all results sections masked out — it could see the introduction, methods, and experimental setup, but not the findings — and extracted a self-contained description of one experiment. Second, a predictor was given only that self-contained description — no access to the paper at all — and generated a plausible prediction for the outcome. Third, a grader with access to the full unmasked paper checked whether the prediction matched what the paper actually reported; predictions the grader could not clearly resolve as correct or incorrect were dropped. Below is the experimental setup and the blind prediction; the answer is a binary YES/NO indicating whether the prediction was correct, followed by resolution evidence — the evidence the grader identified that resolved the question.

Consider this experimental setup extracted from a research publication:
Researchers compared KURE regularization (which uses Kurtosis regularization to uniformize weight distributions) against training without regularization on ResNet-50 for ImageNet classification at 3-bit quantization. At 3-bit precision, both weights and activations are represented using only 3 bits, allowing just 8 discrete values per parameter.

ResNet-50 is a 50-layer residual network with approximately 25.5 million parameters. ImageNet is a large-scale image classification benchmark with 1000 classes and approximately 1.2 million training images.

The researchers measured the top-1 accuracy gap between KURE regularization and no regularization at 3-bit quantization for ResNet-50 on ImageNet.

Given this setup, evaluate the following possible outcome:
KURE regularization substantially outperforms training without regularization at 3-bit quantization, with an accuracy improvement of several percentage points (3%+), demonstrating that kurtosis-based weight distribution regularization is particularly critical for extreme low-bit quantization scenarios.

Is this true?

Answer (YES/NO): YES